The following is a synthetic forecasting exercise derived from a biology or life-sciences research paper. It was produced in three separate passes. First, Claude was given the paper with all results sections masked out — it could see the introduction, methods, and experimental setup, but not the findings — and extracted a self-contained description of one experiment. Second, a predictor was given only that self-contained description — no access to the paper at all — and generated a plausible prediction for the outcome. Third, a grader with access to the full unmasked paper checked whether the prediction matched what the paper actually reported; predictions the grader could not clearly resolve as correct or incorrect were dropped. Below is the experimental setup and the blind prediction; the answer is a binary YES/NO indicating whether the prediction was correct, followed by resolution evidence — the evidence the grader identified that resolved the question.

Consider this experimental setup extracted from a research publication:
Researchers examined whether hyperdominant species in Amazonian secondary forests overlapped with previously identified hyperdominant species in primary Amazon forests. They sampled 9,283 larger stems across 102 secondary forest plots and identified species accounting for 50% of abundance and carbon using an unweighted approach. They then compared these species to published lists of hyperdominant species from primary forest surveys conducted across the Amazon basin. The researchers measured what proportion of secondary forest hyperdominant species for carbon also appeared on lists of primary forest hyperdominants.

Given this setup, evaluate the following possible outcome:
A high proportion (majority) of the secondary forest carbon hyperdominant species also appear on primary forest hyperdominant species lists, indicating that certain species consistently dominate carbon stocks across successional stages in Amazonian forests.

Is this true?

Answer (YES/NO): YES